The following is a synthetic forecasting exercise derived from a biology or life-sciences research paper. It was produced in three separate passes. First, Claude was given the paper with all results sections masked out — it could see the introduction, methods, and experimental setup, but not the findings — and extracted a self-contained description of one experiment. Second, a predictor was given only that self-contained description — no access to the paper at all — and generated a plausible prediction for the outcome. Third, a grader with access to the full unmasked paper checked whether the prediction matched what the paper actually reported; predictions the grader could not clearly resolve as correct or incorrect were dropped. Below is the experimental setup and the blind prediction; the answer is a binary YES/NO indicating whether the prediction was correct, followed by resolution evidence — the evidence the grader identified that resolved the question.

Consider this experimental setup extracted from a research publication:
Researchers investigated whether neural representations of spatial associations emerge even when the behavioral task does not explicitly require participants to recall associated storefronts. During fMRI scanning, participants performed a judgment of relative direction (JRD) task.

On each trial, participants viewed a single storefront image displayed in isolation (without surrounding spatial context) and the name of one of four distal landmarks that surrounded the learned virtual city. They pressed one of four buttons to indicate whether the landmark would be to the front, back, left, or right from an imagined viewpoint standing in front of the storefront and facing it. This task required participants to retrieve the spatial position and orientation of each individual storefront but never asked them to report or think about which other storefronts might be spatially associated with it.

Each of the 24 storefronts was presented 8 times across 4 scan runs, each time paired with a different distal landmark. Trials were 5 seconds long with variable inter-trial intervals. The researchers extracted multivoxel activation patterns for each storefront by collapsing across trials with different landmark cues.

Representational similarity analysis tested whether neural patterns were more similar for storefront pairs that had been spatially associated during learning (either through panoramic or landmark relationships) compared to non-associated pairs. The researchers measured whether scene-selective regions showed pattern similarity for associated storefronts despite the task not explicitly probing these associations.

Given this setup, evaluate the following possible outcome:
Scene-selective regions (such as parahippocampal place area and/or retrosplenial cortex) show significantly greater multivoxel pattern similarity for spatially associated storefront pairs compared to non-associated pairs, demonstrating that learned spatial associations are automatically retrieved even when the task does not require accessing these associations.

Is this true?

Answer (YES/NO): YES